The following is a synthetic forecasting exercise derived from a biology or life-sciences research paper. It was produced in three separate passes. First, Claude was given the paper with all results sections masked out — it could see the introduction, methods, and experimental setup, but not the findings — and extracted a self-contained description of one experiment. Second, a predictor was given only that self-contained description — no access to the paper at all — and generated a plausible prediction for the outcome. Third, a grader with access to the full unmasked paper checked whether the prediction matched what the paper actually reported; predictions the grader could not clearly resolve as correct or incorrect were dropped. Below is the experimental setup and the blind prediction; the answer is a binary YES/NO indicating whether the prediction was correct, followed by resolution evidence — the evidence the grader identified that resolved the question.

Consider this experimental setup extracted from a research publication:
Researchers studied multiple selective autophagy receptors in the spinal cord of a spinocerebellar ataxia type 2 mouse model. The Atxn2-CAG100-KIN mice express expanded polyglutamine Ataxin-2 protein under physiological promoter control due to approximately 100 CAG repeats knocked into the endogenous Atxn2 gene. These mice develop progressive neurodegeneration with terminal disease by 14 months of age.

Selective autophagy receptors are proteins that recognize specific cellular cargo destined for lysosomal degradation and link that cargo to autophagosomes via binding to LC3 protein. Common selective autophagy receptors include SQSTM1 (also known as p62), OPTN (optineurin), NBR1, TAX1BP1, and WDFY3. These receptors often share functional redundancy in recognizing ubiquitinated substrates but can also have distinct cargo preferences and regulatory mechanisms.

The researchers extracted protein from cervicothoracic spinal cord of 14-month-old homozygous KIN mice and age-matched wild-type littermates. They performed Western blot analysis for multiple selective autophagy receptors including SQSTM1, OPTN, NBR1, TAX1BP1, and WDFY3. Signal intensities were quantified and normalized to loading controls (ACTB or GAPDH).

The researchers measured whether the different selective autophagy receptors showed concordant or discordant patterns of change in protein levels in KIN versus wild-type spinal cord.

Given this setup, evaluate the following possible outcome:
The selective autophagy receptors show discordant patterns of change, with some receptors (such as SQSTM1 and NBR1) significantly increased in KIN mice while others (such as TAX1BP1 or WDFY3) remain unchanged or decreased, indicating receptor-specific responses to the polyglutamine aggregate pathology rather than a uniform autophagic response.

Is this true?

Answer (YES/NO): NO